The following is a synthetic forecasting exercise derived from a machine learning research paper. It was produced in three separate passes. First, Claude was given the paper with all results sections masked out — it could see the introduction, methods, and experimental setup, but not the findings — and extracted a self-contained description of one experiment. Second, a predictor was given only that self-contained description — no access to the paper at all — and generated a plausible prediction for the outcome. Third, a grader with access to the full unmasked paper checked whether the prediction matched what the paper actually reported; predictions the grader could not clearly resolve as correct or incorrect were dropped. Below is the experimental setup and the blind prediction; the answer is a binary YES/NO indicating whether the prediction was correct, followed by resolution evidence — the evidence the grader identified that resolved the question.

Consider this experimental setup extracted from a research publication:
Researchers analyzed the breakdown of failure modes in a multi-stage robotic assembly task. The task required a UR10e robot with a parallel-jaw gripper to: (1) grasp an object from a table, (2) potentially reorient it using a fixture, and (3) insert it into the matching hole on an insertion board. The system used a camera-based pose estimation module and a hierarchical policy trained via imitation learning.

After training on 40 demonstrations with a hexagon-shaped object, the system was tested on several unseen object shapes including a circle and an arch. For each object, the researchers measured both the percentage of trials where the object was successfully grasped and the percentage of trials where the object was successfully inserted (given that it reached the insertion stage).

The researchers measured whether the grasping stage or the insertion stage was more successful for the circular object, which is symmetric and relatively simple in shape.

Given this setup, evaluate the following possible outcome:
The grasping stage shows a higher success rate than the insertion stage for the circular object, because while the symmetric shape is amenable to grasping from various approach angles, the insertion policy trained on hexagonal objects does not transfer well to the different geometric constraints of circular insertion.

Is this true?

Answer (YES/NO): YES